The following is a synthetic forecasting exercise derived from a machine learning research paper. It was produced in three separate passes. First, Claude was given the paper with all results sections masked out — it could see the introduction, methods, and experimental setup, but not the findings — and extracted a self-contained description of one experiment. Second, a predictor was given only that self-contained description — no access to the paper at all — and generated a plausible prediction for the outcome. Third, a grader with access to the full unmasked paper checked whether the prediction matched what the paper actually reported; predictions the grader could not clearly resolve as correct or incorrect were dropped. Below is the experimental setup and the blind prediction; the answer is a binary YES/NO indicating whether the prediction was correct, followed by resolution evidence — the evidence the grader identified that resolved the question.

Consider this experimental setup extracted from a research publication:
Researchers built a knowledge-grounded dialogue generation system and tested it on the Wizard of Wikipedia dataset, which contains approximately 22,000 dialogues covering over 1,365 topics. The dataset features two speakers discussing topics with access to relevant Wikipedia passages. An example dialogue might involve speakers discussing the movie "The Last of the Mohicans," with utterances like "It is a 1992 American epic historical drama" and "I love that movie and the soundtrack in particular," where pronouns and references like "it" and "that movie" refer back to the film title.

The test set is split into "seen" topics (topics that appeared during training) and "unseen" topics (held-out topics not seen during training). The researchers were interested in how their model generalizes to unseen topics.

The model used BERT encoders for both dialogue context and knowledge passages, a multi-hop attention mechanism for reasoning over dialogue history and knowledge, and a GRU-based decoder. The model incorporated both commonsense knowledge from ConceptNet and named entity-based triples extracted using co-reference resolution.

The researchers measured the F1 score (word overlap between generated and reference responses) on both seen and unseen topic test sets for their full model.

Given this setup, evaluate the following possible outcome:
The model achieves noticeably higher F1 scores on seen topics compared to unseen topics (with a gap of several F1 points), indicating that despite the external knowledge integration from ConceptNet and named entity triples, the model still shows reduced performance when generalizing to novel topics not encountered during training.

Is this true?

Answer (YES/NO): NO